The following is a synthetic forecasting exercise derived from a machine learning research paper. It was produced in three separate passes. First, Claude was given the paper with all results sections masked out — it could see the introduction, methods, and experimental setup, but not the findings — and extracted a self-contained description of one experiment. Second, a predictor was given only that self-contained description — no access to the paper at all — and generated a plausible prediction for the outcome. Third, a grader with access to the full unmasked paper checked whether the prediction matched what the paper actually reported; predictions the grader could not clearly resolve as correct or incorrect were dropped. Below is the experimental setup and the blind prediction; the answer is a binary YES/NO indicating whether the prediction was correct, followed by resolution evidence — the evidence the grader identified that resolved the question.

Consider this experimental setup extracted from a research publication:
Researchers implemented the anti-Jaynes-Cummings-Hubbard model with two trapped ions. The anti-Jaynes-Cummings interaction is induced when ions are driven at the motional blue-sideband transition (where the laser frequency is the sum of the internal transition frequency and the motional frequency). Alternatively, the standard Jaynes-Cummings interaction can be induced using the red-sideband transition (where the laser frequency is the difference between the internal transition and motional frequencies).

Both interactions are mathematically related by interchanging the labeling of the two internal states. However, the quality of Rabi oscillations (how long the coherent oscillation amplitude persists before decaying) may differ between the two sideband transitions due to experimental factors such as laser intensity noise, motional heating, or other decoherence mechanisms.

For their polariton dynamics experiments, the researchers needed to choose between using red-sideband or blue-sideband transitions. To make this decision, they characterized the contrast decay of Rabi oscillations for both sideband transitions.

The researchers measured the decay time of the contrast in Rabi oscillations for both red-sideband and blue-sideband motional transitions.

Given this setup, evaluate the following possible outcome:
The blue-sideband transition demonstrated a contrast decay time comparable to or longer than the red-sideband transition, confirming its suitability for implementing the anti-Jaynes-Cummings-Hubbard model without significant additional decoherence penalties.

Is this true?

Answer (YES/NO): YES